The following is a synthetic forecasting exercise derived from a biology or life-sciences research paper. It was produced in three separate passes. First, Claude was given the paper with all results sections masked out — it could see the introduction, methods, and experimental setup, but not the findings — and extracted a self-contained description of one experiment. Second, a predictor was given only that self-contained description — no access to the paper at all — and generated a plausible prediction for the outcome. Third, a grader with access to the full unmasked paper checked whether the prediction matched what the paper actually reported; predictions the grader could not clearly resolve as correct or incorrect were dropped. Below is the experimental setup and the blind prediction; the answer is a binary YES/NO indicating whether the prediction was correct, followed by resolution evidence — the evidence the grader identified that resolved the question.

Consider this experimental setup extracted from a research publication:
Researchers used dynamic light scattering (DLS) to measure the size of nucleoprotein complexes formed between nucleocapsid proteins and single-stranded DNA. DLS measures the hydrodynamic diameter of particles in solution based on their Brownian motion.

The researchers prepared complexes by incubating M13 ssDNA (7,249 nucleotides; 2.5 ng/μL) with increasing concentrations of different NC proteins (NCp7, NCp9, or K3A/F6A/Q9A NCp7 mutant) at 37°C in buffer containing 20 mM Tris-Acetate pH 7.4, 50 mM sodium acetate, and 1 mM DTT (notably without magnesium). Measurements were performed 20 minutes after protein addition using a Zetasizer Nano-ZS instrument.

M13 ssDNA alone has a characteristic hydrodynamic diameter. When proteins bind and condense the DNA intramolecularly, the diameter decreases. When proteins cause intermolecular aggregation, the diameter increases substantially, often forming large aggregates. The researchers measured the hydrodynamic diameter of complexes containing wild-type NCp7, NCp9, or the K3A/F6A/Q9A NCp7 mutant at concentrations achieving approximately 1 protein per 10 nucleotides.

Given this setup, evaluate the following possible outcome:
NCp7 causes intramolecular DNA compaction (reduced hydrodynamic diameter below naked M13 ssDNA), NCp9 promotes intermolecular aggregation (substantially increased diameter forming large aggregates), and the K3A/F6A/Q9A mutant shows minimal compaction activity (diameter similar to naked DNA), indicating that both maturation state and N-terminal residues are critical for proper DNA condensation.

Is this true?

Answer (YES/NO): NO